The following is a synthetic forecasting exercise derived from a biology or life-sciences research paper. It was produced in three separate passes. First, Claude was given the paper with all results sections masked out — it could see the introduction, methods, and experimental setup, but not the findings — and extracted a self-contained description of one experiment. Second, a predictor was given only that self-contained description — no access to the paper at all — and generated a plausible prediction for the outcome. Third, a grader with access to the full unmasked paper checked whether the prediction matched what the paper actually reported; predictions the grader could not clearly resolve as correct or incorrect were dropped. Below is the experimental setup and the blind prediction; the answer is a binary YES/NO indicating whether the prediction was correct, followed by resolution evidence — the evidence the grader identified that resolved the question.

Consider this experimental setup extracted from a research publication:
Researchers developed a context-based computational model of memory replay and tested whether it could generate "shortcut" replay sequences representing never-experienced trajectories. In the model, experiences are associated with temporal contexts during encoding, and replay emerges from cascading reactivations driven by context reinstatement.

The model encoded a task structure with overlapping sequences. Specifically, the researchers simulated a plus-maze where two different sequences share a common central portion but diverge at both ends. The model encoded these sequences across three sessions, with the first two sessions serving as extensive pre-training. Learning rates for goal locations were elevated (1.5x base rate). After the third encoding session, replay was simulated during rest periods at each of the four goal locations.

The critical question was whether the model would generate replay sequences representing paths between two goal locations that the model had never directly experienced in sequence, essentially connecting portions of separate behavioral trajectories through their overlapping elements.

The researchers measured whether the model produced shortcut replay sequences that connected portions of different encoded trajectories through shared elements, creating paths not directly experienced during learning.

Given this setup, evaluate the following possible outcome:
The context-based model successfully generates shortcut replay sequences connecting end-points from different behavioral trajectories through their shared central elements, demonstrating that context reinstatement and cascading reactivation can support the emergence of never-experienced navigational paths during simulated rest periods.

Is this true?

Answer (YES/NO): YES